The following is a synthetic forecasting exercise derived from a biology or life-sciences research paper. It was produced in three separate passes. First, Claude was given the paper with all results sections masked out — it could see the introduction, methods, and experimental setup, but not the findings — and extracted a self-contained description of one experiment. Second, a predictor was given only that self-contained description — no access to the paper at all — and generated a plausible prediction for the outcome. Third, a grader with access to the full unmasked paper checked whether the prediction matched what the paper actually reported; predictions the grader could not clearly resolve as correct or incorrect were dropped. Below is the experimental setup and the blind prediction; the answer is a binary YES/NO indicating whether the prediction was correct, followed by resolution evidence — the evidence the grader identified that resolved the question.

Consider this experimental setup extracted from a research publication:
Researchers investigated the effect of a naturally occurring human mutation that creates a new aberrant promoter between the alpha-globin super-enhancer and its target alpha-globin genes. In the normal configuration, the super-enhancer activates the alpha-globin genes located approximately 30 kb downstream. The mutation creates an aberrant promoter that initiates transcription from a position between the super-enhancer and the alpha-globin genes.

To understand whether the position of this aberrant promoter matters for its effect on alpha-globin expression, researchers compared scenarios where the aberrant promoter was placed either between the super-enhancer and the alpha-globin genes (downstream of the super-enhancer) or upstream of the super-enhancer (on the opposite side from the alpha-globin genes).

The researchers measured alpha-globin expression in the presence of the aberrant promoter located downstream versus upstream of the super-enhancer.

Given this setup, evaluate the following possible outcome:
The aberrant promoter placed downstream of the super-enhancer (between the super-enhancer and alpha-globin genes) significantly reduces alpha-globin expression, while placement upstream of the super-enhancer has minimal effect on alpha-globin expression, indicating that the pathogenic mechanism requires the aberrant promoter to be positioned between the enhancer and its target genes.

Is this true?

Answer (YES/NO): YES